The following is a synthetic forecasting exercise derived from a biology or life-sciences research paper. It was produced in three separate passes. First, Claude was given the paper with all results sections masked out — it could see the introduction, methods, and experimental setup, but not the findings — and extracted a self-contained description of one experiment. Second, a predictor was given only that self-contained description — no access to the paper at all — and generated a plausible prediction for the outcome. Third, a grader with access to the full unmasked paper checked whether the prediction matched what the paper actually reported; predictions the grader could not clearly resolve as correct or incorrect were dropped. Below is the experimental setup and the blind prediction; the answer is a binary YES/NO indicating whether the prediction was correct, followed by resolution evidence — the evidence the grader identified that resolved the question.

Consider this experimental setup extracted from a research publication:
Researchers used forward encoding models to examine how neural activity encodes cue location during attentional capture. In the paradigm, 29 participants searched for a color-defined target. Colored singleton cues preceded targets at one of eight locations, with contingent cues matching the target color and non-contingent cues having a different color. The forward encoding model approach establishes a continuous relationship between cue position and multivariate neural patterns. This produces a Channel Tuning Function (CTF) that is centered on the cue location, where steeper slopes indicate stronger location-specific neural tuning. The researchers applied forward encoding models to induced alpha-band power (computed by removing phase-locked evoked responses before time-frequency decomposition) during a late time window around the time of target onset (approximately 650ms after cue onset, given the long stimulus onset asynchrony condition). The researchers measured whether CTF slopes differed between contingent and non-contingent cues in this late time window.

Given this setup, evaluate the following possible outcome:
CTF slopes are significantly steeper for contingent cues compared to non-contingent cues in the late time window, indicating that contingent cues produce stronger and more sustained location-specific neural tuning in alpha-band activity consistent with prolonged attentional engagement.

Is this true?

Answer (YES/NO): YES